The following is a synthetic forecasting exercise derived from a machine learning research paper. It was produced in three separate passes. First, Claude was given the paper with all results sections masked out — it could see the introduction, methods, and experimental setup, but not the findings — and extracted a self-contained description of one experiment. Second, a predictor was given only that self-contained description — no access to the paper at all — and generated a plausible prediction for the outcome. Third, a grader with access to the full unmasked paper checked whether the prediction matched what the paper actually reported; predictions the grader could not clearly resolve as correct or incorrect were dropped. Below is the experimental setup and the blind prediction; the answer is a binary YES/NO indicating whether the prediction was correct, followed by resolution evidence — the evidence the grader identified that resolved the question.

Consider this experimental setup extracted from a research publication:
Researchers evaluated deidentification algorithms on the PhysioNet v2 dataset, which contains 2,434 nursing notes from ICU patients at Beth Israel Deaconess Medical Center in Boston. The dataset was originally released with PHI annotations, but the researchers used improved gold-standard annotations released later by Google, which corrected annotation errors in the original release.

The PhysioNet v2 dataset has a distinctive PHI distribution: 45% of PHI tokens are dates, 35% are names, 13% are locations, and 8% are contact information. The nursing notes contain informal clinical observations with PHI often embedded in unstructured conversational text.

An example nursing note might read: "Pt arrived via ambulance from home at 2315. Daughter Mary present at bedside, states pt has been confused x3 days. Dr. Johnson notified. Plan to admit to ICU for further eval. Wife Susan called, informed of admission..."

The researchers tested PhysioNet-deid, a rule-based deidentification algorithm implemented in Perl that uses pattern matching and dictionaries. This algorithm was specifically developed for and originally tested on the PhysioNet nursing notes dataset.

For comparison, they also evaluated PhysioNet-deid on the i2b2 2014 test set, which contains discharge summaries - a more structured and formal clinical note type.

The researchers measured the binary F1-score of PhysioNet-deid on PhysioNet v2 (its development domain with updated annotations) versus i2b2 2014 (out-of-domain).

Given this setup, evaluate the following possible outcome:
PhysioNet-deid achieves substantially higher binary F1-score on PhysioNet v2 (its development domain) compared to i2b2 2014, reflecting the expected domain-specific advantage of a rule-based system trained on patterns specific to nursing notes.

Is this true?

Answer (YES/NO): YES